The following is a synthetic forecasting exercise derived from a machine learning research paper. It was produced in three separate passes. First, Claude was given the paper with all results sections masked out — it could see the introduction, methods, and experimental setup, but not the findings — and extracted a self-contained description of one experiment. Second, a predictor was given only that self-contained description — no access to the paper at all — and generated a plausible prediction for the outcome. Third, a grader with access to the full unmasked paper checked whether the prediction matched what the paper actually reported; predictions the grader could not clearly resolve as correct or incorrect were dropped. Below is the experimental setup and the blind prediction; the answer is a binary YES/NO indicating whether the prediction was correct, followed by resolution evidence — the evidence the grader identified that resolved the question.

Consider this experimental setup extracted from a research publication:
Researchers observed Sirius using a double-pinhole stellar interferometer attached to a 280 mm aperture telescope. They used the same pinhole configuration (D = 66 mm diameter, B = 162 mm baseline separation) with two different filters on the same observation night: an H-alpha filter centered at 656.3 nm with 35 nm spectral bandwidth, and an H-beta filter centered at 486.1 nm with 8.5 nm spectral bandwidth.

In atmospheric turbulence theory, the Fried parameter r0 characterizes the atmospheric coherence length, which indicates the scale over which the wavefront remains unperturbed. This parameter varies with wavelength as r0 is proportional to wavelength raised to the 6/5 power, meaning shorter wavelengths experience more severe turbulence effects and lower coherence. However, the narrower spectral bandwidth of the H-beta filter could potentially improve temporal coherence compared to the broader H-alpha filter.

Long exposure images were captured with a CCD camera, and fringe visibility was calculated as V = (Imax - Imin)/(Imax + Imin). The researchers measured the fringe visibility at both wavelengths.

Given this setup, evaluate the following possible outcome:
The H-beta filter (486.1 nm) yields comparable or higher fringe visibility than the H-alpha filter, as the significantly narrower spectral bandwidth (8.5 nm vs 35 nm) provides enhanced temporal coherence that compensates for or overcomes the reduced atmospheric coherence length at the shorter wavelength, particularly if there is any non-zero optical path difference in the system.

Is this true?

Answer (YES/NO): NO